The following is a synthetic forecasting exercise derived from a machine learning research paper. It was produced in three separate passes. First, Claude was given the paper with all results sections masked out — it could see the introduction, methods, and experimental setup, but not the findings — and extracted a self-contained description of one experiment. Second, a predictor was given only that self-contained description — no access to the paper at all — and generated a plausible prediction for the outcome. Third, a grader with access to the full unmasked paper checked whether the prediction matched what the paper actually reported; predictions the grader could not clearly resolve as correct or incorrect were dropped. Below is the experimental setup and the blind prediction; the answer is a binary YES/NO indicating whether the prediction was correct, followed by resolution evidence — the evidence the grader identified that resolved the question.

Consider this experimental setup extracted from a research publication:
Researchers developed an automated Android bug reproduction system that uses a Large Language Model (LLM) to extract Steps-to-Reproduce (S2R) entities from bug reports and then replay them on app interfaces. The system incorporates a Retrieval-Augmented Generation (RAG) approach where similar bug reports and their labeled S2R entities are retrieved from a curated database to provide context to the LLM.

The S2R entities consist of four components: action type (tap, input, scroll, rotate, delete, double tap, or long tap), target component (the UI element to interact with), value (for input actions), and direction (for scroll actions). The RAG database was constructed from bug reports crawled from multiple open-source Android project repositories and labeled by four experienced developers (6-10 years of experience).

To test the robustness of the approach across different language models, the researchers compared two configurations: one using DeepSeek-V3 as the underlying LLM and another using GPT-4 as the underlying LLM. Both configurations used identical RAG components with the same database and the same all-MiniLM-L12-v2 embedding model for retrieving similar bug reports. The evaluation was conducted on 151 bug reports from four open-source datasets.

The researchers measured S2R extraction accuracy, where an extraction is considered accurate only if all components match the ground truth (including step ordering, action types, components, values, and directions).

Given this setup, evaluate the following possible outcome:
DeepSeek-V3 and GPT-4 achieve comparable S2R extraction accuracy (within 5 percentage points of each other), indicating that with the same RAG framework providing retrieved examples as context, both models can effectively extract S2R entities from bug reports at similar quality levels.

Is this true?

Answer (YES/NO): YES